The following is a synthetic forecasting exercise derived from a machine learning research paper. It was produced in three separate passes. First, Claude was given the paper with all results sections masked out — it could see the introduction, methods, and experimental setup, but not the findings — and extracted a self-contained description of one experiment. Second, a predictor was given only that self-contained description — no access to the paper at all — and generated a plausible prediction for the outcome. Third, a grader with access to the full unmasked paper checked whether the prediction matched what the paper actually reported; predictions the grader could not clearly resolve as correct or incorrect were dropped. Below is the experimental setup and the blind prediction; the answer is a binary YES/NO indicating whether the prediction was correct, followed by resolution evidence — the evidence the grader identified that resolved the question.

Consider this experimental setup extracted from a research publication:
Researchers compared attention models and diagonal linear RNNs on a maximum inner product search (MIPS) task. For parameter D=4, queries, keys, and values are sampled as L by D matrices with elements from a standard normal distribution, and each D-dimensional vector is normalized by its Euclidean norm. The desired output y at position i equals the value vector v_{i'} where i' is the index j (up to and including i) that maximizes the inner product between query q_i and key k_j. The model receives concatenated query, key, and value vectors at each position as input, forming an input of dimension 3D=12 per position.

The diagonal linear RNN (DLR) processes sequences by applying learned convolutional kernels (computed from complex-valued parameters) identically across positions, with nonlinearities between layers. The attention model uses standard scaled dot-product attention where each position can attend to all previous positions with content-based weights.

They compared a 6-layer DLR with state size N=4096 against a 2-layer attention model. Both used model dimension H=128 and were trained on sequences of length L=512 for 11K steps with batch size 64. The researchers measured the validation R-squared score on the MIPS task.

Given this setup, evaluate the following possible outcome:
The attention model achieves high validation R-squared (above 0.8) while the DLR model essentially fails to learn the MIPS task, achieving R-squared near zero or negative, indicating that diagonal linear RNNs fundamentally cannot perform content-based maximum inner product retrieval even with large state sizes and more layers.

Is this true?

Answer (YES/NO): YES